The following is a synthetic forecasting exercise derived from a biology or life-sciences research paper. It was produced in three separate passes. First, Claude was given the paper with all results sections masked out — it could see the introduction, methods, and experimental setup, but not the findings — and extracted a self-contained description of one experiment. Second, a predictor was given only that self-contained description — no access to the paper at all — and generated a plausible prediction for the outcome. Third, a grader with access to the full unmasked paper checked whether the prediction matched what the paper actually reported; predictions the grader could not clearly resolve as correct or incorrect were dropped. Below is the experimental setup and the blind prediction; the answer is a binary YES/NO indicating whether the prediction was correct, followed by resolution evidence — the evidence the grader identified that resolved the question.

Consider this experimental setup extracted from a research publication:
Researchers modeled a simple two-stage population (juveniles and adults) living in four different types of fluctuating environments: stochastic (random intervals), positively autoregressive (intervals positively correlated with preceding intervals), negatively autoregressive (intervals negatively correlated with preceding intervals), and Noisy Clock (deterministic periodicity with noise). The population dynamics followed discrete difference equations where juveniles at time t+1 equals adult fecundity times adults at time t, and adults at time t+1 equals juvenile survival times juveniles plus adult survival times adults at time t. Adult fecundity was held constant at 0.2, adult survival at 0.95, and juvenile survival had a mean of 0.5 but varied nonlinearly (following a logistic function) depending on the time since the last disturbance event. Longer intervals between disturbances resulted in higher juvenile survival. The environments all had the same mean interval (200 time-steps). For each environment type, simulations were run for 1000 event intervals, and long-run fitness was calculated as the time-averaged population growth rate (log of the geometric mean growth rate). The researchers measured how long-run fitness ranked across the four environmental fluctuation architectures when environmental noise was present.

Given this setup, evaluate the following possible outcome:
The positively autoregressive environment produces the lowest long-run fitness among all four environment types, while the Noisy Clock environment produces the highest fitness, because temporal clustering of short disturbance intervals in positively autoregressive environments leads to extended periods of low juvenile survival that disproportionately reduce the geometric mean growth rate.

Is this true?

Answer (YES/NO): NO